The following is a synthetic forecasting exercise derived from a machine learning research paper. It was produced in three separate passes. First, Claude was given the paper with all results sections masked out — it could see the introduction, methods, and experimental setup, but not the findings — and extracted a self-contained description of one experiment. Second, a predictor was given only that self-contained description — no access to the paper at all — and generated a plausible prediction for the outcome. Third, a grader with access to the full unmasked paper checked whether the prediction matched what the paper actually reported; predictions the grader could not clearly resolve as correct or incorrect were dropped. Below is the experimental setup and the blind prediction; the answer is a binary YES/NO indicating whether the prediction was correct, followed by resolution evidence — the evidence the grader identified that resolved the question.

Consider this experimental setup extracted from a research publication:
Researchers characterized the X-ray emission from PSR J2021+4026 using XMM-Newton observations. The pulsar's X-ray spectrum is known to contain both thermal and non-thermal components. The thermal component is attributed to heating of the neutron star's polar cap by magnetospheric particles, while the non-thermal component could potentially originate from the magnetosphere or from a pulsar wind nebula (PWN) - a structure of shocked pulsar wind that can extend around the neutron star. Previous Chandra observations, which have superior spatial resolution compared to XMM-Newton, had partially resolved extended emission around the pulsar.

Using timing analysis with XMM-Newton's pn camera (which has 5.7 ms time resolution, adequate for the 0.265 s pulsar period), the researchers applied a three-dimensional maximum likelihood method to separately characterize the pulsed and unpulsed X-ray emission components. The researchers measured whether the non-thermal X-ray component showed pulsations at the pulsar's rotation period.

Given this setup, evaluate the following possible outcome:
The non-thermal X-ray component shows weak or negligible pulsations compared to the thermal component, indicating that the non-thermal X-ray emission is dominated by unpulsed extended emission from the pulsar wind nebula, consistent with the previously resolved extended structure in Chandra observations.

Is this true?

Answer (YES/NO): YES